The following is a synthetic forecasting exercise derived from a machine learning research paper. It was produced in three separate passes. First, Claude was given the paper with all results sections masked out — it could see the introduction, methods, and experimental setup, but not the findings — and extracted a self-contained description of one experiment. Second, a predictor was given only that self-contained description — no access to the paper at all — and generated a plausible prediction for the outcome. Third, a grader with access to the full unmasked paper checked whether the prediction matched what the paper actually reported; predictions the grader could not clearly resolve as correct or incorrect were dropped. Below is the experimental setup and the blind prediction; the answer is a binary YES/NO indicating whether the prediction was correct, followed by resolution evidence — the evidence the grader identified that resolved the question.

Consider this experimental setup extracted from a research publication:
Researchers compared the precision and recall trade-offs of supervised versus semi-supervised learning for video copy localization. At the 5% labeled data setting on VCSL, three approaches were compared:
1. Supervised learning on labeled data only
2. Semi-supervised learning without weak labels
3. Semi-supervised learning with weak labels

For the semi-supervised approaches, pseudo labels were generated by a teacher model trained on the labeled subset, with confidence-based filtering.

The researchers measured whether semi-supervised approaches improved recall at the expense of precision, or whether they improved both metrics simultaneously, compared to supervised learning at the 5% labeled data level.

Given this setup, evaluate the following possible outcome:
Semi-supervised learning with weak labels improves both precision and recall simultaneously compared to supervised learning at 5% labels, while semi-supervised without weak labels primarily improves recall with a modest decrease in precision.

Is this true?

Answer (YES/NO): NO